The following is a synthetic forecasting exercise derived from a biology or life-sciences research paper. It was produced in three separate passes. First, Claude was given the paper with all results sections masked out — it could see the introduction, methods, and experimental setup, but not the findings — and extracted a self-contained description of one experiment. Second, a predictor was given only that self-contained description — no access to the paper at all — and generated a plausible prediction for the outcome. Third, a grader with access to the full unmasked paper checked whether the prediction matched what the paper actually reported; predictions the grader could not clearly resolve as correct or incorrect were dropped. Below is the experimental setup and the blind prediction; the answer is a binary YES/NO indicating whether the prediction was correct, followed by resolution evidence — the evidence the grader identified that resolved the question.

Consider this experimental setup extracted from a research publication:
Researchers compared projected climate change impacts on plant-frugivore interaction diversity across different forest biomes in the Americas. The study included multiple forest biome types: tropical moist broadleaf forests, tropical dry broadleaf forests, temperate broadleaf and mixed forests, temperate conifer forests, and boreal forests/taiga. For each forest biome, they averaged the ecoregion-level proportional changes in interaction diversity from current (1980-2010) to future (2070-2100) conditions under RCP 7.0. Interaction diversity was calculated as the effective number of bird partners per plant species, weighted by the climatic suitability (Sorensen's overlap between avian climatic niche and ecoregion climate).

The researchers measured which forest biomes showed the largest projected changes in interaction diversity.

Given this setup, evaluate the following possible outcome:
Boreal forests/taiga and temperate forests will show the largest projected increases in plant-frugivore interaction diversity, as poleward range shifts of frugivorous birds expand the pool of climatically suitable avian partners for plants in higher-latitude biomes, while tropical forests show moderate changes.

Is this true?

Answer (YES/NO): NO